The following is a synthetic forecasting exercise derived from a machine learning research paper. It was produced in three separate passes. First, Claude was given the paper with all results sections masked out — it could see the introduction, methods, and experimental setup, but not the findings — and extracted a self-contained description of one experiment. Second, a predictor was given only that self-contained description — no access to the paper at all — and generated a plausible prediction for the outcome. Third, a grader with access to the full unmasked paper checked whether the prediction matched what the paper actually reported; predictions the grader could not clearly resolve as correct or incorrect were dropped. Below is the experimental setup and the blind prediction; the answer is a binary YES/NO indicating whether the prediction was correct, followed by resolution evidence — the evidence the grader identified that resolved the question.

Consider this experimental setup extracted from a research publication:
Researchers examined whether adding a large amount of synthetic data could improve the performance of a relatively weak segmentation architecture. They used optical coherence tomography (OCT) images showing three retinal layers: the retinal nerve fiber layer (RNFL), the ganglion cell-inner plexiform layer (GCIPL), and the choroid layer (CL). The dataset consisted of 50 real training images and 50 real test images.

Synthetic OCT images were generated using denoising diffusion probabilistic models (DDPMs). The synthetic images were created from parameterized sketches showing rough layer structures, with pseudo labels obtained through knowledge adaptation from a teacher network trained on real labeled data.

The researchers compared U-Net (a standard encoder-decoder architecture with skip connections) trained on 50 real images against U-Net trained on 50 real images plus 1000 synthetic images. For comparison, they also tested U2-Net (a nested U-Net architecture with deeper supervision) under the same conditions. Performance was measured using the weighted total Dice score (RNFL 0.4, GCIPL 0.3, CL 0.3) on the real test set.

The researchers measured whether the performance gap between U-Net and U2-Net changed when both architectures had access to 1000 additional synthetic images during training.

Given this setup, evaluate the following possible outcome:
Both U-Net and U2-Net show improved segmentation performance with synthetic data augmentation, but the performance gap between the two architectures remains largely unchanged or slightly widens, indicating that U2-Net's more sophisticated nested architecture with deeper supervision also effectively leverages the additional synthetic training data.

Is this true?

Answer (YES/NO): NO